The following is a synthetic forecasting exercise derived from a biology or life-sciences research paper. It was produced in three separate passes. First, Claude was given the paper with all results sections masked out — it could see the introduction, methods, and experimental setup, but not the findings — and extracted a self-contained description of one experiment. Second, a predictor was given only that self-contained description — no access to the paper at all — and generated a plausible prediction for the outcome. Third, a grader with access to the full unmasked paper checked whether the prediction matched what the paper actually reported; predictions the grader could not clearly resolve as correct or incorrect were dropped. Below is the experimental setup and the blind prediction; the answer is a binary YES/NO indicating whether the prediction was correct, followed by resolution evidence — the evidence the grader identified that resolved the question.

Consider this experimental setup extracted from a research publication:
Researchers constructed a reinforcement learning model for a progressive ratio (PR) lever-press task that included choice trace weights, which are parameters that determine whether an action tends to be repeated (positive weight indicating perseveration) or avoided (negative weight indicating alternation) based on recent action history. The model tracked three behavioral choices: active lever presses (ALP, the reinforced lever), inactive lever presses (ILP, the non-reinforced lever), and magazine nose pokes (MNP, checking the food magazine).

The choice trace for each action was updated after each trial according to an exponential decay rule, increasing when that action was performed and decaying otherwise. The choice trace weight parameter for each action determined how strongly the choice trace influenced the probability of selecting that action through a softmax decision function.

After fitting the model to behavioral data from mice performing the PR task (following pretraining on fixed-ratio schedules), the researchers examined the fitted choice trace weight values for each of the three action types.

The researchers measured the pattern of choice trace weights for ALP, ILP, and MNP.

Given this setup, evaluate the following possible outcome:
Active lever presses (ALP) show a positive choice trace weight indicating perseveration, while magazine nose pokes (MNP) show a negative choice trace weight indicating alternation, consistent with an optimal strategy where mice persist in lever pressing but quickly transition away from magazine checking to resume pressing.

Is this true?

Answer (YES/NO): NO